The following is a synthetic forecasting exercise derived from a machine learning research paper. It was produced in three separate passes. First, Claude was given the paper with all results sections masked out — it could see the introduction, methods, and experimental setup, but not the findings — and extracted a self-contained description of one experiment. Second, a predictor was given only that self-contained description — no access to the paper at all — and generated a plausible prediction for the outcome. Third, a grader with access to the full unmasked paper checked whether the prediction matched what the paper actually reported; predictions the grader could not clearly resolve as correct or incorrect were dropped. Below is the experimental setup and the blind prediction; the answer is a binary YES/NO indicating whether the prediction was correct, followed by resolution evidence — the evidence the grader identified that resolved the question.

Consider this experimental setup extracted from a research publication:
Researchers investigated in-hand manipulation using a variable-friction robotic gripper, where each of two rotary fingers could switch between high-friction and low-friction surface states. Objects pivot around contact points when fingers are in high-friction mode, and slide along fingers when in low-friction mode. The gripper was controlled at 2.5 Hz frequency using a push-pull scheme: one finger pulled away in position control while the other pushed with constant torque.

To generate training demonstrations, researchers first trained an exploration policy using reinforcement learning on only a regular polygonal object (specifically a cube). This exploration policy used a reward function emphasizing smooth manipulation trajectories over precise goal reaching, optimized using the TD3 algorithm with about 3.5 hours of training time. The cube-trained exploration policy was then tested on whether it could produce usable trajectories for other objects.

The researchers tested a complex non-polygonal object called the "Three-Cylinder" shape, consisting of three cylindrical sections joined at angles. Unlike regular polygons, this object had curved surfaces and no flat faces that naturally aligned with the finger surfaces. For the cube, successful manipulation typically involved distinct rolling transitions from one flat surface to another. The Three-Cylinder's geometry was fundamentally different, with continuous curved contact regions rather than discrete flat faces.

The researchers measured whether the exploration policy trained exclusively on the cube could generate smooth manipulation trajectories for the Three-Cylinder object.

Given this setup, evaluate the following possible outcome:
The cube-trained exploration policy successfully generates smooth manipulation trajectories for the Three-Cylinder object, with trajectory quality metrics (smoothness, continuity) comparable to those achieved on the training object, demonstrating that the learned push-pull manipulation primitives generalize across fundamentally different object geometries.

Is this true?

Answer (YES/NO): NO